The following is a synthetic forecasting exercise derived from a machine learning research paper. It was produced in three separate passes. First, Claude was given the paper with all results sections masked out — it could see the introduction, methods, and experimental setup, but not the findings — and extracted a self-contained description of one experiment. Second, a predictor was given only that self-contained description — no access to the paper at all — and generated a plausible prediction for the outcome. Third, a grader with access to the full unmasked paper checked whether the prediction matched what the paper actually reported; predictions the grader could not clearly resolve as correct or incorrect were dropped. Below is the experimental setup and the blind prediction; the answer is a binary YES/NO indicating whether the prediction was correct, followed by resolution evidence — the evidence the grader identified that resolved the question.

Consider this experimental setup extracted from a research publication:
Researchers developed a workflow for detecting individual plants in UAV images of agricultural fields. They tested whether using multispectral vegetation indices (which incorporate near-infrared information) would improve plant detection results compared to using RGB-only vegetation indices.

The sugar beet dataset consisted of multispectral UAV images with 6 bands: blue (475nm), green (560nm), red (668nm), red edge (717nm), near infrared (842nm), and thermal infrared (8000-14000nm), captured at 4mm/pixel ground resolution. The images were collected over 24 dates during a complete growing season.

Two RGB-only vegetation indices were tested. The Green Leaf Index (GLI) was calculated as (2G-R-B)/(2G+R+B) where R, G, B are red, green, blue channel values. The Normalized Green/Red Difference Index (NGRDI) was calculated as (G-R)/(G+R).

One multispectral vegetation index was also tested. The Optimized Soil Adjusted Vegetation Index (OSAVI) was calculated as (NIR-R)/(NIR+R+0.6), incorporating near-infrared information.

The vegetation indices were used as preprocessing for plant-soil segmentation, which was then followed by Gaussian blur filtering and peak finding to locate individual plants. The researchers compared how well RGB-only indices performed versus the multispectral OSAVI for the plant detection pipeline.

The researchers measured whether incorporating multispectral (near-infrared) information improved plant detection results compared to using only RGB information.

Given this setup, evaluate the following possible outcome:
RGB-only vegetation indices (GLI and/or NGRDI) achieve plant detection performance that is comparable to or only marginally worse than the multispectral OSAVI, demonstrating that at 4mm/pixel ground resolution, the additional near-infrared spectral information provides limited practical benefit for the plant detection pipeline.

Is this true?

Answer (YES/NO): YES